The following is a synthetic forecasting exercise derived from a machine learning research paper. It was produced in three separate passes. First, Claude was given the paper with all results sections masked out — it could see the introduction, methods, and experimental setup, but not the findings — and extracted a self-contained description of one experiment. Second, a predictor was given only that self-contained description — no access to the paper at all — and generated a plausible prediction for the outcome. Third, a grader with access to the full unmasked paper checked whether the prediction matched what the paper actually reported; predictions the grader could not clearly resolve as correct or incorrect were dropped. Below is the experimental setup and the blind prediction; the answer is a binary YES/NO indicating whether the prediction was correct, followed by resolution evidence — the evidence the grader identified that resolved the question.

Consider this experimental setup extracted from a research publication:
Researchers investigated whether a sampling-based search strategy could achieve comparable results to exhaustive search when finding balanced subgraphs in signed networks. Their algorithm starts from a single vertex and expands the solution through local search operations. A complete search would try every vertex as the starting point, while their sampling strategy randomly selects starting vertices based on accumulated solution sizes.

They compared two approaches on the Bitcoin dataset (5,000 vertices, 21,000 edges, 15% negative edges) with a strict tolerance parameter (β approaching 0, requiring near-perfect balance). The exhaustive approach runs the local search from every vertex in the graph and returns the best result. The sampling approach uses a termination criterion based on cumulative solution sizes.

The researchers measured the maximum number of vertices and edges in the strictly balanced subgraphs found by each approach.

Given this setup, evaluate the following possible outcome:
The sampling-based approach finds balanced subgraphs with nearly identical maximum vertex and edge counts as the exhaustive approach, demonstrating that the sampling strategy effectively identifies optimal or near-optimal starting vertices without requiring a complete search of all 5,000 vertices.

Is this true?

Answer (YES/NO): YES